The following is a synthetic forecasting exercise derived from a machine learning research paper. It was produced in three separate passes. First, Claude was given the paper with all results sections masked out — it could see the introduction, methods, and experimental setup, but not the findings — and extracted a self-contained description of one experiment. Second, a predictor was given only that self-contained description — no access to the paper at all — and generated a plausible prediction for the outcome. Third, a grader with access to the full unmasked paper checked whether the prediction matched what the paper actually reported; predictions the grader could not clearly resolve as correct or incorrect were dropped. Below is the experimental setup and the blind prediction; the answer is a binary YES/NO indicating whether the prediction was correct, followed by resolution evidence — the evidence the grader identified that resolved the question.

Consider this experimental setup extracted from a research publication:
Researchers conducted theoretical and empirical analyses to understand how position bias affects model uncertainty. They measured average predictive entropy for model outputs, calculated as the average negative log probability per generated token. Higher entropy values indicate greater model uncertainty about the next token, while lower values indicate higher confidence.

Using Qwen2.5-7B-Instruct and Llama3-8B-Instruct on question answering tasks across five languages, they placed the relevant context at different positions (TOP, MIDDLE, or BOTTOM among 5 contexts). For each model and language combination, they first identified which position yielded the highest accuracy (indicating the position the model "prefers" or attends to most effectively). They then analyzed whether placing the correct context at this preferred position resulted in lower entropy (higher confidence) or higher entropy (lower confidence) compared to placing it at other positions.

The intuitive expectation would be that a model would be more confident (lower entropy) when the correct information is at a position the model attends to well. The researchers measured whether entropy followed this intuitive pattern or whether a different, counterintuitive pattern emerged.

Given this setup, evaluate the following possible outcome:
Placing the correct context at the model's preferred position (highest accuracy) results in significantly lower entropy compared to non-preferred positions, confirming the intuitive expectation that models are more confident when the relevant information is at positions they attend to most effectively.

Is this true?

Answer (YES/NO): NO